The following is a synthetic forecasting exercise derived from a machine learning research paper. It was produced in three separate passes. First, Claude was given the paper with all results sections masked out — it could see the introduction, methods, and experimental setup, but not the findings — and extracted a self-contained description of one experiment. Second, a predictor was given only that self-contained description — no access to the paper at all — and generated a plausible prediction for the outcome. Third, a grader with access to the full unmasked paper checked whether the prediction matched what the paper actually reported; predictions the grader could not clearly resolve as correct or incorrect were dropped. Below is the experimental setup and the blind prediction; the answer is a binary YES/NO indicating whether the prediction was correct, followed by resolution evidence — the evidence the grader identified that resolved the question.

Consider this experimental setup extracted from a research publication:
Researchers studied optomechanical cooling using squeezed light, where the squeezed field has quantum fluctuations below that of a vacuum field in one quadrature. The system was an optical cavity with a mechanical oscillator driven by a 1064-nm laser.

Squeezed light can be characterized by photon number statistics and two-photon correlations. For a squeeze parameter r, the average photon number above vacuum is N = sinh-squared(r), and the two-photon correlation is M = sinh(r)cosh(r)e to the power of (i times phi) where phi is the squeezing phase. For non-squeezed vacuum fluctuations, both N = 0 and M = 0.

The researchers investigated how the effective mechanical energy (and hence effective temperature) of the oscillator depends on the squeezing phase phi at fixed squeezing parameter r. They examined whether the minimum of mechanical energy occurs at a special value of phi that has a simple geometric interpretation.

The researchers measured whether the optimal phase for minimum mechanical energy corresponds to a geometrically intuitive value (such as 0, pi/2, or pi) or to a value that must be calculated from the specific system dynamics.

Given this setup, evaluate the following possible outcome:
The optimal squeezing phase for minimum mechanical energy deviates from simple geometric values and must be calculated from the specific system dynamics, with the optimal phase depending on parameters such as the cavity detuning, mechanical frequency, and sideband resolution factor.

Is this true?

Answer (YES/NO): YES